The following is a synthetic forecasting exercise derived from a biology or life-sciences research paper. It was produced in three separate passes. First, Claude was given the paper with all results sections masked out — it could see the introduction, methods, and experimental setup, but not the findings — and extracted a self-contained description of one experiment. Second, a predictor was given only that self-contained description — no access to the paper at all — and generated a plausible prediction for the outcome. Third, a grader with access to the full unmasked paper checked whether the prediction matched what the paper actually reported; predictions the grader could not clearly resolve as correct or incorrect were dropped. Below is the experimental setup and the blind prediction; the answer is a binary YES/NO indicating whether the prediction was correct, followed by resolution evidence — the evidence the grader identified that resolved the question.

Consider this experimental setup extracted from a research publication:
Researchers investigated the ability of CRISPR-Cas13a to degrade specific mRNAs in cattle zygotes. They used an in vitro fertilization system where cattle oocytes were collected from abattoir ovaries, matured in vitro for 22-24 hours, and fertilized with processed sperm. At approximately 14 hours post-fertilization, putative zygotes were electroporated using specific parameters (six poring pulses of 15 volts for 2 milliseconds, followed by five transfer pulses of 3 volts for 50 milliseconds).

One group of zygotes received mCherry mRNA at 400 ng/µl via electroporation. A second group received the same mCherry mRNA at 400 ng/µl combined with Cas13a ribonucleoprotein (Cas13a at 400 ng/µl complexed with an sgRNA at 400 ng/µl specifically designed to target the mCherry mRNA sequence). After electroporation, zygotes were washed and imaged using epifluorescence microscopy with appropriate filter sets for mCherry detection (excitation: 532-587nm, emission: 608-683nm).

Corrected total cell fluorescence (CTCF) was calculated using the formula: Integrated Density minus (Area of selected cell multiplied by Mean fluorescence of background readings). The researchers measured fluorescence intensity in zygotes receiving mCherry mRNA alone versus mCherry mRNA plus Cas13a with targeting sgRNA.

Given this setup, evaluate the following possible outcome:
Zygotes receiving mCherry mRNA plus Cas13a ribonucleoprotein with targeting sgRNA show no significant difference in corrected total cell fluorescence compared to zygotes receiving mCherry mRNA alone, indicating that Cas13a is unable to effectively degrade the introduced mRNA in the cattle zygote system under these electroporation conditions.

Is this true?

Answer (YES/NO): NO